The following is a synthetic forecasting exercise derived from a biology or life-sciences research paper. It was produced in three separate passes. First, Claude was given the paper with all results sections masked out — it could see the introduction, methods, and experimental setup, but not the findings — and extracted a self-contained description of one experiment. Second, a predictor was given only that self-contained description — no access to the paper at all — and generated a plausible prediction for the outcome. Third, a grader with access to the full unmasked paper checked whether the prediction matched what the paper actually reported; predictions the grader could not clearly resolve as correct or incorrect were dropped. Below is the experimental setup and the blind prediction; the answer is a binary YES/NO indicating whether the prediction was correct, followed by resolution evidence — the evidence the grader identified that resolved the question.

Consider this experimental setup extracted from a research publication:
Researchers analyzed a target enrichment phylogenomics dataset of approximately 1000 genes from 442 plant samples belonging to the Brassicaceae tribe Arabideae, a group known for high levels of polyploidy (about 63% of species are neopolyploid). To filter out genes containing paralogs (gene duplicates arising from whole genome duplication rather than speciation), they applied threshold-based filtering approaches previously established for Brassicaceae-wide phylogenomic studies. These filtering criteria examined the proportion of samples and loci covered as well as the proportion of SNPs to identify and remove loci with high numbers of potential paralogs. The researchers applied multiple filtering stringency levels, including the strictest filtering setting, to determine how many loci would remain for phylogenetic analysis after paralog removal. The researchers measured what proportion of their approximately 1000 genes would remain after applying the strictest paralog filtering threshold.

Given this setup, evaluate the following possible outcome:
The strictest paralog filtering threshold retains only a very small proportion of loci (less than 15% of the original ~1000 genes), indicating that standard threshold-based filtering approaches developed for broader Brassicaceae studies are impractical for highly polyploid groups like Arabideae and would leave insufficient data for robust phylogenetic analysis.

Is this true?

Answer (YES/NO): YES